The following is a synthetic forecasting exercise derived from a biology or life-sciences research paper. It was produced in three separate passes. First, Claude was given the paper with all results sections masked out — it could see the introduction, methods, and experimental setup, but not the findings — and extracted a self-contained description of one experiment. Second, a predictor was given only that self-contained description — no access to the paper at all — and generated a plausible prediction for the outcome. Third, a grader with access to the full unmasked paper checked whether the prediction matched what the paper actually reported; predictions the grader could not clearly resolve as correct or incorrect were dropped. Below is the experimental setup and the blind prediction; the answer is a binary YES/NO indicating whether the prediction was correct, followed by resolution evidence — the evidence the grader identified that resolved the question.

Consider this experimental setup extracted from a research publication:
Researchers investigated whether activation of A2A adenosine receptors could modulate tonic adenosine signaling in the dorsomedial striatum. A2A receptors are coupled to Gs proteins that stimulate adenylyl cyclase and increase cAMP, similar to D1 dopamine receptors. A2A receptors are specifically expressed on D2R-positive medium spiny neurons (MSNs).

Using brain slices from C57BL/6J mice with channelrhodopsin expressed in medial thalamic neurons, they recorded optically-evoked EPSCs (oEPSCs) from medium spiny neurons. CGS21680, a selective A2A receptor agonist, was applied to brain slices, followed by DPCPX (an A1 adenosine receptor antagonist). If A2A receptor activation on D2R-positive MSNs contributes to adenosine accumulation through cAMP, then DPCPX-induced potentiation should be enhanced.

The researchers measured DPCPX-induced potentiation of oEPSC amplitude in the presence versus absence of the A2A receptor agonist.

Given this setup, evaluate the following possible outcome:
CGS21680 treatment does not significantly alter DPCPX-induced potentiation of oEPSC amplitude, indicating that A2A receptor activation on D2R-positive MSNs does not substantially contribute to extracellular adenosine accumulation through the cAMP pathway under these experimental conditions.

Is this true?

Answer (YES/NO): NO